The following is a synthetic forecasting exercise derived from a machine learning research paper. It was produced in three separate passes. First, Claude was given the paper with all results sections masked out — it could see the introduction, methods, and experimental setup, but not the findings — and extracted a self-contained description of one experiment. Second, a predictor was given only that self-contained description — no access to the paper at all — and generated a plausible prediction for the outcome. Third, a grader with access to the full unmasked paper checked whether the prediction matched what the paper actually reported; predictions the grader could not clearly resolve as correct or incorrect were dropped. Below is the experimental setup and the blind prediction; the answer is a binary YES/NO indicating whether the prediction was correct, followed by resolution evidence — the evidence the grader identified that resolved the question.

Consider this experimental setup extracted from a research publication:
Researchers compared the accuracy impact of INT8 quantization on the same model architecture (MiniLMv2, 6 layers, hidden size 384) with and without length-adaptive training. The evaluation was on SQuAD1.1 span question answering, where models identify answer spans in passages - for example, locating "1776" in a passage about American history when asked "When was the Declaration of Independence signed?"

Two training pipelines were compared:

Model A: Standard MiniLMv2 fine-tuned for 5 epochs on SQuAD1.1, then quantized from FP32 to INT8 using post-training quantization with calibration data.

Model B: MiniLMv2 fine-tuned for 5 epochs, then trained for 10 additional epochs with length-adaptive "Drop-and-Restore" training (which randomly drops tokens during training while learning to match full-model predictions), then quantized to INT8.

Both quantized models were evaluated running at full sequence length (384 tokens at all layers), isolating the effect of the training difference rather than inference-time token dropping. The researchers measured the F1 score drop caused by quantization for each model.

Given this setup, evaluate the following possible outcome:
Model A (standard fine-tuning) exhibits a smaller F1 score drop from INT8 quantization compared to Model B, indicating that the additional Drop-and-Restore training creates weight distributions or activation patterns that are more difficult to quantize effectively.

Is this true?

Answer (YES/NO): YES